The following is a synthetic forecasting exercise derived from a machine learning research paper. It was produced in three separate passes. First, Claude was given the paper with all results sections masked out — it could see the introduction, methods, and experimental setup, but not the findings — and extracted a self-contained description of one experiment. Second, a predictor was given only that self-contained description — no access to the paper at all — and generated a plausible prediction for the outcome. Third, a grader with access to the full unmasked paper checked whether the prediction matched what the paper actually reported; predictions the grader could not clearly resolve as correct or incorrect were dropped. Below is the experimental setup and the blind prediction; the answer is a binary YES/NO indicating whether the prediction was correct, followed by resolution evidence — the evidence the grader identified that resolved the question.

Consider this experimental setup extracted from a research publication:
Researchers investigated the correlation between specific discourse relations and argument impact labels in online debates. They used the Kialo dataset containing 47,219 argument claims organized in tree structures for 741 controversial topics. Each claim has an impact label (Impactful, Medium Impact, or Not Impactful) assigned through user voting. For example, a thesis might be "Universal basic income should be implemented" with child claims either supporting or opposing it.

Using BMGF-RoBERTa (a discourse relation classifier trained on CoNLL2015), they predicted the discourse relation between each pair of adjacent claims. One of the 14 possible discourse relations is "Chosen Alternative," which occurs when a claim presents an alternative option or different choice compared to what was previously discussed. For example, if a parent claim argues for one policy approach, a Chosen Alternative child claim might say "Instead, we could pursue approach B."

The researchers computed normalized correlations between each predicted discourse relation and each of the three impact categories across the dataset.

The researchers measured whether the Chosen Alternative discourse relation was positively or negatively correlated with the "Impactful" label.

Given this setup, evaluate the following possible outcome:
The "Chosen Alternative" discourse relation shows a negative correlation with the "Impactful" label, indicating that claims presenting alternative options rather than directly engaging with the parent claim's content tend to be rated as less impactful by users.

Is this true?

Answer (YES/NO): YES